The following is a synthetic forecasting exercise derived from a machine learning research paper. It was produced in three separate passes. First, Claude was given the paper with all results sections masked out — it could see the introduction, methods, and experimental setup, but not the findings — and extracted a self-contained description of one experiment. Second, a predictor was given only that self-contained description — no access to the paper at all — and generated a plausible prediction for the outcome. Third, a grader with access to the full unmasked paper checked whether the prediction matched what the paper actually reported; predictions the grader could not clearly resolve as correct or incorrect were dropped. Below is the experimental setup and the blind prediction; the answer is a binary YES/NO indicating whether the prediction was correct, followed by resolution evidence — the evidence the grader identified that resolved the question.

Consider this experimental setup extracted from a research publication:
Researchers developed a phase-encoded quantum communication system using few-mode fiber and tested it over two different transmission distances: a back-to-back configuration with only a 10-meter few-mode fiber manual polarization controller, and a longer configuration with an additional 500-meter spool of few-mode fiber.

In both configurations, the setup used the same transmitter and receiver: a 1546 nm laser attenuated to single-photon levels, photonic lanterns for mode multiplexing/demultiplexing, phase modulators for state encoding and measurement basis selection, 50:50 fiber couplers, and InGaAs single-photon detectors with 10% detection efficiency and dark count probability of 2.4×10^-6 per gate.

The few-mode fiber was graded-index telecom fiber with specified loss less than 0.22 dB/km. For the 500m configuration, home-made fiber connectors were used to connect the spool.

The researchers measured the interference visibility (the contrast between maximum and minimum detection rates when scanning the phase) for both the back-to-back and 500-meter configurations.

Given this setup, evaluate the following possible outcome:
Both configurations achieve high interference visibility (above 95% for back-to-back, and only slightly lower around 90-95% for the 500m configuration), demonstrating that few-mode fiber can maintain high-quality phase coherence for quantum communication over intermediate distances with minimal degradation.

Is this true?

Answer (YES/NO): NO